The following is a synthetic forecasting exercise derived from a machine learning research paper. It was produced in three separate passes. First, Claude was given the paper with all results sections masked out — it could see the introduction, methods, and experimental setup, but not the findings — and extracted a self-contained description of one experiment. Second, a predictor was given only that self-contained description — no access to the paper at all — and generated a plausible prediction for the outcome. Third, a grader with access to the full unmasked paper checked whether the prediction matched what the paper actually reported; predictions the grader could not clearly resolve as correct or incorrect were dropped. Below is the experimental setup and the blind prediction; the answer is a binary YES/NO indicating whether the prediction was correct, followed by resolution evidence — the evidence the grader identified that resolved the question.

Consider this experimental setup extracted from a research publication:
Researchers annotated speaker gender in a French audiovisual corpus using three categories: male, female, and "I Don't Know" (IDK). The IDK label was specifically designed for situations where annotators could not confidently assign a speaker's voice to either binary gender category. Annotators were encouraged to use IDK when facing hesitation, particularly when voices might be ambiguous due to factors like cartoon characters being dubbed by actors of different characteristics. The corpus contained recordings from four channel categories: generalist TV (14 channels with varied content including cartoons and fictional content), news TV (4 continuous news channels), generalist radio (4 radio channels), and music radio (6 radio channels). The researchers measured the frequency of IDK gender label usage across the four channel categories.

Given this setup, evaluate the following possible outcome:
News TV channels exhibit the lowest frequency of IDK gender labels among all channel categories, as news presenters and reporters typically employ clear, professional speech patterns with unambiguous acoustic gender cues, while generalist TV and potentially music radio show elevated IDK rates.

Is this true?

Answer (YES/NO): NO